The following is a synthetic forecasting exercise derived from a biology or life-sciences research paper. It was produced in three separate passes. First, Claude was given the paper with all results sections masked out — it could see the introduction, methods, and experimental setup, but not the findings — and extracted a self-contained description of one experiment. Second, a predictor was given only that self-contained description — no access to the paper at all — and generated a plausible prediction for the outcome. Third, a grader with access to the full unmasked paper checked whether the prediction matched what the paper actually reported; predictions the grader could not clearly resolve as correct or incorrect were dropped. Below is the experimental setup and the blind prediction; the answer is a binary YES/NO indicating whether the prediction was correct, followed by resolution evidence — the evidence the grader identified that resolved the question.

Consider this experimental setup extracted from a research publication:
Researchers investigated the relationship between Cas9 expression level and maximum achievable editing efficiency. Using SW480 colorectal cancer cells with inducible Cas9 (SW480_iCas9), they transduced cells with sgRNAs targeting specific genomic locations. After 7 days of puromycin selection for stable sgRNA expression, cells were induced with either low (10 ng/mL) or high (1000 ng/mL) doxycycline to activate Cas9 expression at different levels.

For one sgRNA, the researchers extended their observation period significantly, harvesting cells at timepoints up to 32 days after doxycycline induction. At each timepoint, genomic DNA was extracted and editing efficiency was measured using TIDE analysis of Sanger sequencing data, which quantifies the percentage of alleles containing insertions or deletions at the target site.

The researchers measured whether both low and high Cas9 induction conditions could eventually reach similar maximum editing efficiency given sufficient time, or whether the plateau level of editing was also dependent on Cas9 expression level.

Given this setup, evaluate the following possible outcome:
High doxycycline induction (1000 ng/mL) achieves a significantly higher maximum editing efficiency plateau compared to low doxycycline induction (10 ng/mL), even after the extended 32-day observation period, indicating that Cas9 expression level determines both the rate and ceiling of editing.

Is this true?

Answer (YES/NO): NO